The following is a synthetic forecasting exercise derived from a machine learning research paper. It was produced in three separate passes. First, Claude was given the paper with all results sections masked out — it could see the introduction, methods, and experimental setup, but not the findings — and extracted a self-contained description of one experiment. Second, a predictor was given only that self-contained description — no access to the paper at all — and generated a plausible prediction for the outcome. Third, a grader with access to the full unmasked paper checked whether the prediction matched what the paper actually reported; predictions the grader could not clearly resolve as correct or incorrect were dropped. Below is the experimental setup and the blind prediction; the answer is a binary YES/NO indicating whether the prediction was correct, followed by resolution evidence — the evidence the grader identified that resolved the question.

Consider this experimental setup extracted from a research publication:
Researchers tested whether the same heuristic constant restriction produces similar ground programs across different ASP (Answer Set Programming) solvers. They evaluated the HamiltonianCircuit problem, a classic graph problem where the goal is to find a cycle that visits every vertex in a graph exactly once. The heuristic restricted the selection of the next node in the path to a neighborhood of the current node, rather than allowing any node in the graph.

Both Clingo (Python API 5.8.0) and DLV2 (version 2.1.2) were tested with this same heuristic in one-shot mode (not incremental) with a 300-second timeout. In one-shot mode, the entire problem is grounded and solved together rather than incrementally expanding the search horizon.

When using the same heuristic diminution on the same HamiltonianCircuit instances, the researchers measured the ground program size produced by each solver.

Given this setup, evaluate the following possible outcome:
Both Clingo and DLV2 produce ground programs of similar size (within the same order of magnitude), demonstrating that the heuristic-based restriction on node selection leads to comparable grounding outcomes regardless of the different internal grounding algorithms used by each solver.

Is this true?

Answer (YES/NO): YES